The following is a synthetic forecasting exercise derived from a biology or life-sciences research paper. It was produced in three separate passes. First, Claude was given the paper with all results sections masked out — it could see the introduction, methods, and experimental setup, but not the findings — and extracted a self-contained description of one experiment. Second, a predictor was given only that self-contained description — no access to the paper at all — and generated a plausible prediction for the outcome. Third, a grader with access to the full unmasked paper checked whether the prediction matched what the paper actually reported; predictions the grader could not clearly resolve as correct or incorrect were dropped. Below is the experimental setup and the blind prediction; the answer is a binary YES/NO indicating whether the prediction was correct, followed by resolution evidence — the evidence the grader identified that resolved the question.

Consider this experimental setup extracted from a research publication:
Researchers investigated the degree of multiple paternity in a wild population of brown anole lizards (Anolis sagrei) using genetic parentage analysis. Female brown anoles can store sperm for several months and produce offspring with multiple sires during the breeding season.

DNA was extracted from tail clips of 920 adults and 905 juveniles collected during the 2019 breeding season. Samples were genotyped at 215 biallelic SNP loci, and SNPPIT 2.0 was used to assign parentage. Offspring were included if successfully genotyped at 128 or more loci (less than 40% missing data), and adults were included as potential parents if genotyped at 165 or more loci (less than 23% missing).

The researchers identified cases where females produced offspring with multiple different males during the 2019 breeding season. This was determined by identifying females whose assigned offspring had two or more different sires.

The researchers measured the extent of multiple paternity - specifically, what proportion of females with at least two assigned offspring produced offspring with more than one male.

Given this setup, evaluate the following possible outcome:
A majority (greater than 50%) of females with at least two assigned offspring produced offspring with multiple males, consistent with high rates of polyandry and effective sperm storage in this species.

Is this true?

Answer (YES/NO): YES